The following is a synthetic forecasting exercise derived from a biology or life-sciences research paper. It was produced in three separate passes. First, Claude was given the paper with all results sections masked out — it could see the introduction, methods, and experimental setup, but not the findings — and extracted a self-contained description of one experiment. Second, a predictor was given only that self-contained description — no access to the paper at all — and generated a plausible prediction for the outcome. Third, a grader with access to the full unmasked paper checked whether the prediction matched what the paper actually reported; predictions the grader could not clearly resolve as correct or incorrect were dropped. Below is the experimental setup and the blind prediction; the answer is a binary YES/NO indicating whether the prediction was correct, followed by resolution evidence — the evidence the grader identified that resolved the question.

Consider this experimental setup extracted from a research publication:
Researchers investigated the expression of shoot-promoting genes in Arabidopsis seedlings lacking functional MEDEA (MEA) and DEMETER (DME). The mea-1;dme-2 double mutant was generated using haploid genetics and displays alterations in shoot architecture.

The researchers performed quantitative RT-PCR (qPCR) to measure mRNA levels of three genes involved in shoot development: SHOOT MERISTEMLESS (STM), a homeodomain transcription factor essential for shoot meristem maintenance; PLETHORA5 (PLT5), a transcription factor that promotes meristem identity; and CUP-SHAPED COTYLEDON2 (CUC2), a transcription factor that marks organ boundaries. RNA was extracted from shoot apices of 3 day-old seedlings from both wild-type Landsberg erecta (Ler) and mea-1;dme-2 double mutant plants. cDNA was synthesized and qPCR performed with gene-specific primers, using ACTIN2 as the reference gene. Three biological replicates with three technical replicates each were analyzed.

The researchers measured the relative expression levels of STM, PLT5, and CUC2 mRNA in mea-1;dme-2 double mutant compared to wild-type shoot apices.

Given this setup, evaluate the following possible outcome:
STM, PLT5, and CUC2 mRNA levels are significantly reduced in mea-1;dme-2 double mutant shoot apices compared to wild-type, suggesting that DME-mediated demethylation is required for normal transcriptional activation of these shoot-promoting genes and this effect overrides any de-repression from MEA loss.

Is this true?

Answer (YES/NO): NO